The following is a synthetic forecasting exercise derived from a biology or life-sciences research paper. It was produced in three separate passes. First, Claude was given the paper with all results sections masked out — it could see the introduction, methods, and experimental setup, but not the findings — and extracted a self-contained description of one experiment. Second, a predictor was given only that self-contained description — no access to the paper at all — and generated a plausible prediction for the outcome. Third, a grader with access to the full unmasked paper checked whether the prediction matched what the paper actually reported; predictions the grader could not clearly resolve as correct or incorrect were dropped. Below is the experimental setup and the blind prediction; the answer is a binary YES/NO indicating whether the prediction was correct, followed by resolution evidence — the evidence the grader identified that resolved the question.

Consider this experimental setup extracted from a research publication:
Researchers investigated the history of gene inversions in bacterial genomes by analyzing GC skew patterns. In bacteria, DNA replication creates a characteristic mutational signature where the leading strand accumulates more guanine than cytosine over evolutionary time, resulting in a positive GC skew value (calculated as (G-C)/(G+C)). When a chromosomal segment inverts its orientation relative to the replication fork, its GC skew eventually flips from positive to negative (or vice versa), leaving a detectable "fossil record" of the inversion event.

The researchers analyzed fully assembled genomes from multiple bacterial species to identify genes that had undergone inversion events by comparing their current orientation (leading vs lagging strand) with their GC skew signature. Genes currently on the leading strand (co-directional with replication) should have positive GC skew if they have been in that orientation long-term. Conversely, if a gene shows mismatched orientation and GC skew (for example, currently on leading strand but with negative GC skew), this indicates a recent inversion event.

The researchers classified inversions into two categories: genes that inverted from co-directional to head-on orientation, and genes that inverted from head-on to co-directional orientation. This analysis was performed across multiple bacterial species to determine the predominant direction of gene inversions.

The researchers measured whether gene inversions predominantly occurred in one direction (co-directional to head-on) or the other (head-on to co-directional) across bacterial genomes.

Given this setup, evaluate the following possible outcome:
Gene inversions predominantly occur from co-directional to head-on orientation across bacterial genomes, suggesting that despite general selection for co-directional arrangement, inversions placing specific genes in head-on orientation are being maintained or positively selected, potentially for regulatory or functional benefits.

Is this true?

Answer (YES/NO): YES